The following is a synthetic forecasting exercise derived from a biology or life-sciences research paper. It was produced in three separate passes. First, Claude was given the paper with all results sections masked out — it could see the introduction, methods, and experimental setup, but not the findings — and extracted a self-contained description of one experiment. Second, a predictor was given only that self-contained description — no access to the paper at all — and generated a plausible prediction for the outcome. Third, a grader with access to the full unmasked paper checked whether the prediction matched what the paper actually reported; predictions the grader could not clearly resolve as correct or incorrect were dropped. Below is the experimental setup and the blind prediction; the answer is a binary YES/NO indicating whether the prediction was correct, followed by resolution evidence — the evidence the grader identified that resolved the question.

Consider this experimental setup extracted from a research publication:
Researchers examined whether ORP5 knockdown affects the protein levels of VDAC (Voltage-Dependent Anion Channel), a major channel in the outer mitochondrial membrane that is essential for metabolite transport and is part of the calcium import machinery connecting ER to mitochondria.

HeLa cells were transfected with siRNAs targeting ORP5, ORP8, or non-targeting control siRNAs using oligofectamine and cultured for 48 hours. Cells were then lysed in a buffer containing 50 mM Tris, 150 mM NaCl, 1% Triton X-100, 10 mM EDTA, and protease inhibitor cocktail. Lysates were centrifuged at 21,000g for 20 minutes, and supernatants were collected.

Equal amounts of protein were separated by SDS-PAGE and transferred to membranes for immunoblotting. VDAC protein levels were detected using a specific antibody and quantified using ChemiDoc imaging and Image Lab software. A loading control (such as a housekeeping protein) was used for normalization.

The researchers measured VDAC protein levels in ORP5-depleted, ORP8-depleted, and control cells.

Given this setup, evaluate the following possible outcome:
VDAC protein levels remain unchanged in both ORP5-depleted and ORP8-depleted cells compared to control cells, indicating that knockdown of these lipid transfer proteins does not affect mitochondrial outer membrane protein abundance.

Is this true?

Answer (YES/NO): NO